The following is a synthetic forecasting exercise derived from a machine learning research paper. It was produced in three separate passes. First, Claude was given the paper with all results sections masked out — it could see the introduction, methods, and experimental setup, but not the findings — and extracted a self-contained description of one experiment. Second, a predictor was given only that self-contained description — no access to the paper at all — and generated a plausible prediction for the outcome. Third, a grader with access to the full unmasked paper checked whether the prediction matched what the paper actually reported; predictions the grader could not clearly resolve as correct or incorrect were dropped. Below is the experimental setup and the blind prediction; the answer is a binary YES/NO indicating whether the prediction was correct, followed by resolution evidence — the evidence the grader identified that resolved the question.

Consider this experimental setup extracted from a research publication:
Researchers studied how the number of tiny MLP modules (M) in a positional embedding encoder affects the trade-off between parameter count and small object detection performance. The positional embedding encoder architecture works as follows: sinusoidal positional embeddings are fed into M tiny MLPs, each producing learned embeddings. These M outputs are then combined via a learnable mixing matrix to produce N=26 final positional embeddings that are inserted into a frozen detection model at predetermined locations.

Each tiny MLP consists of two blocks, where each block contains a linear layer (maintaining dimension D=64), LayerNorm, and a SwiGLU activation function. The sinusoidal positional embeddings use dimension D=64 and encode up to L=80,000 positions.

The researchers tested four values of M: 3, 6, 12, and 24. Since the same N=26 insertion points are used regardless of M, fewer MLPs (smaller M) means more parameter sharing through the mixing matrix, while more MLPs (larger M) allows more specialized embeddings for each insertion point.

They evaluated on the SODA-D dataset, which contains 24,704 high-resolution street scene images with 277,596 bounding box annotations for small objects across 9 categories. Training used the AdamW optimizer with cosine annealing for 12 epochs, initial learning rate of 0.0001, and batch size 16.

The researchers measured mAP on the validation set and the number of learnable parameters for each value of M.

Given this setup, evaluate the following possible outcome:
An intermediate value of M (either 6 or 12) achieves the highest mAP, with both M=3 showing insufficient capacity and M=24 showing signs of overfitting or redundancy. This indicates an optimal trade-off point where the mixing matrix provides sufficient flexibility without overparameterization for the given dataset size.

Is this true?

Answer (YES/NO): NO